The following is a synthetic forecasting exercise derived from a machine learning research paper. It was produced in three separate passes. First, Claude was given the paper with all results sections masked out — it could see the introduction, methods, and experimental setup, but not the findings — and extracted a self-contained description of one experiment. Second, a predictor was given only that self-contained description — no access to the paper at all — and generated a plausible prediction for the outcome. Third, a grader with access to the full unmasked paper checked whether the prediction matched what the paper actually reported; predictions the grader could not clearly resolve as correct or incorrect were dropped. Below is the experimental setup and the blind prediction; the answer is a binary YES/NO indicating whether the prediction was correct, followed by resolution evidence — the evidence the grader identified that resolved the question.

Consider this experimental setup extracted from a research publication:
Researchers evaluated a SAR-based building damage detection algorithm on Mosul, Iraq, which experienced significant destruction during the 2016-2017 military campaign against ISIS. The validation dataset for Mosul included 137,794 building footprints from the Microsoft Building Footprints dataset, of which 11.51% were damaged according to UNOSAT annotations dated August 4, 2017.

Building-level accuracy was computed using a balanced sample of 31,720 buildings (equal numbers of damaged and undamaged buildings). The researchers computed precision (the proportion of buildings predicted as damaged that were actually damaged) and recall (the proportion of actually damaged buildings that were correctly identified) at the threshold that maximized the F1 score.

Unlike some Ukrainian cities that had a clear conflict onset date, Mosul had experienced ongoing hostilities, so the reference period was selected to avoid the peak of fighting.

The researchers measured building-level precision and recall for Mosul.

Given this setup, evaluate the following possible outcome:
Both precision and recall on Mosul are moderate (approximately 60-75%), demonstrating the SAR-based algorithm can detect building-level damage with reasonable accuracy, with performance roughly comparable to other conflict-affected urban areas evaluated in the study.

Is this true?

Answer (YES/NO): NO